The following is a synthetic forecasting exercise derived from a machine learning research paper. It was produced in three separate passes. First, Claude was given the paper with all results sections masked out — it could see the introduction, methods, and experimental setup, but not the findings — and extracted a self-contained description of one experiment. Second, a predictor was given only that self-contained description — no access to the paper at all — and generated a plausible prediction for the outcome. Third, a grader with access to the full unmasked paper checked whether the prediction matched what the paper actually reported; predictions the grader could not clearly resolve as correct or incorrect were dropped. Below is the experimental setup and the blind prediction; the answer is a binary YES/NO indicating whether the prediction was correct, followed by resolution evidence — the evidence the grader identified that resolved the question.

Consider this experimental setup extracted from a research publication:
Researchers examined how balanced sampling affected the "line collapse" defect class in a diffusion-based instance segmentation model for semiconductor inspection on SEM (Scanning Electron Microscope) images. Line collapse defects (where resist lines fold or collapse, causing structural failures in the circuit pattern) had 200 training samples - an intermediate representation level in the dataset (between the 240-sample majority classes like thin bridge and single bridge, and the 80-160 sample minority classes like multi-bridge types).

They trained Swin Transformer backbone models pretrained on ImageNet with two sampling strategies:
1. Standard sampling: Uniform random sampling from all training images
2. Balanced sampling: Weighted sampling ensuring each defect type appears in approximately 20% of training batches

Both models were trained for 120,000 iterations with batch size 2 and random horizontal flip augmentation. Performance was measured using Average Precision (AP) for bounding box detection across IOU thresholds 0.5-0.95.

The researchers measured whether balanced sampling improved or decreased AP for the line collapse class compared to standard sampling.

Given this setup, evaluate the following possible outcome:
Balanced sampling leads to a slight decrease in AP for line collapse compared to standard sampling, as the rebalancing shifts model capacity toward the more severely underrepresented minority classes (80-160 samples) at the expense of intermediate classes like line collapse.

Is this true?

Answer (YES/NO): NO